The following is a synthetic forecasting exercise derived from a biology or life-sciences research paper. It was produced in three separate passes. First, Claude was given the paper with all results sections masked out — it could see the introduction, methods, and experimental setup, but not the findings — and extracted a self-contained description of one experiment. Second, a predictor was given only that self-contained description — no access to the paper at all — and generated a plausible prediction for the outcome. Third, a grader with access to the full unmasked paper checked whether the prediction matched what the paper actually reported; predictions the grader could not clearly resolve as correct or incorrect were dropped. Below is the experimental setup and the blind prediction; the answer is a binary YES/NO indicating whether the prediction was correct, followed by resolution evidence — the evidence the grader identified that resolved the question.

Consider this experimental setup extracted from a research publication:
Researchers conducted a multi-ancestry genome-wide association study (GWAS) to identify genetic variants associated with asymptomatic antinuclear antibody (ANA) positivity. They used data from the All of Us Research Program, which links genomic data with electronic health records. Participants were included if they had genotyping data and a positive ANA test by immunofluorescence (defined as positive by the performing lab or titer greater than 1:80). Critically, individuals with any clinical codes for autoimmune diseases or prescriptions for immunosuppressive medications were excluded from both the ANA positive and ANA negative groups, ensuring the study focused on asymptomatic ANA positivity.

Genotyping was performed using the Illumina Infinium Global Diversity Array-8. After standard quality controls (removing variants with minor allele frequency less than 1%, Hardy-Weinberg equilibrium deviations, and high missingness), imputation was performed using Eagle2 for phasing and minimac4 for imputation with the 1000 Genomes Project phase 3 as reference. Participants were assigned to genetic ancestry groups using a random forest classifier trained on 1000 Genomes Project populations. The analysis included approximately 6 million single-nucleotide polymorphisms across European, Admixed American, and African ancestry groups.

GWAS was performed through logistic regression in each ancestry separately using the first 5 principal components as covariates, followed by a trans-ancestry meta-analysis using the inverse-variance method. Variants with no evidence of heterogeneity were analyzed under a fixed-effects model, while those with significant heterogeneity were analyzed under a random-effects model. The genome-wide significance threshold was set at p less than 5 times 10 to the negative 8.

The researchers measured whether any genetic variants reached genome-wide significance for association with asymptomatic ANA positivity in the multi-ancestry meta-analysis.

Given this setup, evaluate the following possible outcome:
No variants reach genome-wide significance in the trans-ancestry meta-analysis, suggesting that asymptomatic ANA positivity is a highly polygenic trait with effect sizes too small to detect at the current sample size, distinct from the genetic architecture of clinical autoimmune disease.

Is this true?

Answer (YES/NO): YES